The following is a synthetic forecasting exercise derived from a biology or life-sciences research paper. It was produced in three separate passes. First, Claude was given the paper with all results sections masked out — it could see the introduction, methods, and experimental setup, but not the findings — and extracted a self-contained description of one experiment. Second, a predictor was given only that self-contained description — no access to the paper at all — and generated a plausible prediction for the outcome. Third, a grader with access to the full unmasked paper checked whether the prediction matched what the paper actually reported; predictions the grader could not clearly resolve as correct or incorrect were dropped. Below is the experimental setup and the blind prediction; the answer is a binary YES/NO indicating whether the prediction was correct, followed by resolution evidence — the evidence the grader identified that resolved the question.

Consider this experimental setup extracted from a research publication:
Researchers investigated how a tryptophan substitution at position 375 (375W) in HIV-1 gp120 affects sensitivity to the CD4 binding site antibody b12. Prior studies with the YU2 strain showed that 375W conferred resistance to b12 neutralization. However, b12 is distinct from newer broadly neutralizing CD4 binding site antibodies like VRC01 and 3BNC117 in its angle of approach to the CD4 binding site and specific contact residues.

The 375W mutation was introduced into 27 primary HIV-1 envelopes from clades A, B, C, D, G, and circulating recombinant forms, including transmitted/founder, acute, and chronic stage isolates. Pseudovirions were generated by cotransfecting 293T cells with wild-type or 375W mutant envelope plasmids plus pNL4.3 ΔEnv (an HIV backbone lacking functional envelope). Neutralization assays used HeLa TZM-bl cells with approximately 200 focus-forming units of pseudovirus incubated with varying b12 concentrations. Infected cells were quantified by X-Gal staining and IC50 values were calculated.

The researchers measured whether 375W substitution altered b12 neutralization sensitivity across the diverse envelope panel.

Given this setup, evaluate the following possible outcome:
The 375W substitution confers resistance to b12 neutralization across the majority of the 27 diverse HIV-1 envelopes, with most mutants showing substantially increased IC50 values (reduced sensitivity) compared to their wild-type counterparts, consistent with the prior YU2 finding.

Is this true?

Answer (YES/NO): NO